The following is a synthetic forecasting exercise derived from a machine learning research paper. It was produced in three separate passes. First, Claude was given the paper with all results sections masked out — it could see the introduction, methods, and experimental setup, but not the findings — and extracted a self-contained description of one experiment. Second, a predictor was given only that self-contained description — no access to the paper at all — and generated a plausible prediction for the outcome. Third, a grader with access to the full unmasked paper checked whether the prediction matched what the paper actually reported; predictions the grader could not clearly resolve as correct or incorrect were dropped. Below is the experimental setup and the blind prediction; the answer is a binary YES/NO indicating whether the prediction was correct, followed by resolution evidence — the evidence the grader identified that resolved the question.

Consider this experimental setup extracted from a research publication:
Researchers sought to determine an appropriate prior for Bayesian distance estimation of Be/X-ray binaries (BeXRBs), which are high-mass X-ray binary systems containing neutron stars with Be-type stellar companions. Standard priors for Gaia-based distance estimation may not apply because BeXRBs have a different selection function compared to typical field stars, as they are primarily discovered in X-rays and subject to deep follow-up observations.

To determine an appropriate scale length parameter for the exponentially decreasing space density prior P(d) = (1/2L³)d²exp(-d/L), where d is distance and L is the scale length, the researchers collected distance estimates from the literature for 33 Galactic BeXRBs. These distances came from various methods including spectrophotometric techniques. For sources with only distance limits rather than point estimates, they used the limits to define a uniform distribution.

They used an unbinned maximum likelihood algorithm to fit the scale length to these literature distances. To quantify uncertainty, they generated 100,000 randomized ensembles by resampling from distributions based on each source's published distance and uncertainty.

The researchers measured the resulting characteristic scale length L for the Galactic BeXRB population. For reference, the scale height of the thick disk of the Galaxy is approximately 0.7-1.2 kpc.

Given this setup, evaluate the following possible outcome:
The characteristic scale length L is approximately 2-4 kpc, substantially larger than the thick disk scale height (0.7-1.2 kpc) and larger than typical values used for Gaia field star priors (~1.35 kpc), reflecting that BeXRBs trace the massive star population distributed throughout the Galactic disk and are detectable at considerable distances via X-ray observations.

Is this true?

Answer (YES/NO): NO